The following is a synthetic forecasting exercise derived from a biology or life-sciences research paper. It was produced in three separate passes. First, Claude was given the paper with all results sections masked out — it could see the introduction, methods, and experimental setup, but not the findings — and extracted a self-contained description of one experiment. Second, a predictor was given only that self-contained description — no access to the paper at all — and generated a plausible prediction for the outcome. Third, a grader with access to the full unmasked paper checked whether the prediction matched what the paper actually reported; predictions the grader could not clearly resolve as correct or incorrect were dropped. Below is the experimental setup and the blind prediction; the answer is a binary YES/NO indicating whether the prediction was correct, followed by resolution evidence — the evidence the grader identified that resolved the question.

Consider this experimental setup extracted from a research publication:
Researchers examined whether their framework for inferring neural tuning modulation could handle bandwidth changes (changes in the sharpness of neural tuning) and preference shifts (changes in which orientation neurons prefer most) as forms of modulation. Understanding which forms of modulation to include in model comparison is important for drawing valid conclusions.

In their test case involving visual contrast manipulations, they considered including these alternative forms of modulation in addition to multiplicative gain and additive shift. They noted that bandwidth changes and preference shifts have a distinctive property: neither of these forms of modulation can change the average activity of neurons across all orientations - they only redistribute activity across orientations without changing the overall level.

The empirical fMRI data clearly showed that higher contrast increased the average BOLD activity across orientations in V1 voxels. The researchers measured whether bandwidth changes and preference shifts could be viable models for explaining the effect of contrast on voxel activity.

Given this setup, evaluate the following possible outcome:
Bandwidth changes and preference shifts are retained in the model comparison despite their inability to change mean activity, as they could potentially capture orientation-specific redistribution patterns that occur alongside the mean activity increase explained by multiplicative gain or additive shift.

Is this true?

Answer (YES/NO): NO